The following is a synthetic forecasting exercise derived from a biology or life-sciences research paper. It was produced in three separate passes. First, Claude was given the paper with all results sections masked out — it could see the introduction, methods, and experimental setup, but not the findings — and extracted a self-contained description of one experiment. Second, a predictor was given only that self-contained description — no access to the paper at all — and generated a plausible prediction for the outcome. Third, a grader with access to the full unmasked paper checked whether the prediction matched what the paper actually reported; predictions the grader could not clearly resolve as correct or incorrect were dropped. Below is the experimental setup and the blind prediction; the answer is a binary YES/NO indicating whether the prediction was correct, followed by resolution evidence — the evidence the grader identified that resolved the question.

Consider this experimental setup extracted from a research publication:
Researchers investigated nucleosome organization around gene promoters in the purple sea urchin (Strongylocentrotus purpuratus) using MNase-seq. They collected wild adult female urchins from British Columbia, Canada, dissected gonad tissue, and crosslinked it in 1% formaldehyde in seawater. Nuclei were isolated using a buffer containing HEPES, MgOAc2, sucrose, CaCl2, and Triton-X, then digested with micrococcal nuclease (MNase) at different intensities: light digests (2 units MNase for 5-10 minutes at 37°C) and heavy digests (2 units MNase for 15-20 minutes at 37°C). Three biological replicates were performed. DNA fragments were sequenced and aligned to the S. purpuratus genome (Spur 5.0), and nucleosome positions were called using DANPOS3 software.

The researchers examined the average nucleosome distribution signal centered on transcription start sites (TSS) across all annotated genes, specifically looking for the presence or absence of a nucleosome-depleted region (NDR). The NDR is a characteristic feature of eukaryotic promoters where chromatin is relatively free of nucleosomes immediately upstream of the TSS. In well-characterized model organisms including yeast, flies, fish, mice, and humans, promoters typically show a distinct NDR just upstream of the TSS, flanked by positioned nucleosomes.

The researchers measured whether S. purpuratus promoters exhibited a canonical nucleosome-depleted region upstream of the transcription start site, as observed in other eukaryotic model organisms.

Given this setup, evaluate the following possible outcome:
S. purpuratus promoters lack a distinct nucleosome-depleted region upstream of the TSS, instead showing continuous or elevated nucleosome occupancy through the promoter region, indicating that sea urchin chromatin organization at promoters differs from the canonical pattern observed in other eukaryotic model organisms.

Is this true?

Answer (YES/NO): YES